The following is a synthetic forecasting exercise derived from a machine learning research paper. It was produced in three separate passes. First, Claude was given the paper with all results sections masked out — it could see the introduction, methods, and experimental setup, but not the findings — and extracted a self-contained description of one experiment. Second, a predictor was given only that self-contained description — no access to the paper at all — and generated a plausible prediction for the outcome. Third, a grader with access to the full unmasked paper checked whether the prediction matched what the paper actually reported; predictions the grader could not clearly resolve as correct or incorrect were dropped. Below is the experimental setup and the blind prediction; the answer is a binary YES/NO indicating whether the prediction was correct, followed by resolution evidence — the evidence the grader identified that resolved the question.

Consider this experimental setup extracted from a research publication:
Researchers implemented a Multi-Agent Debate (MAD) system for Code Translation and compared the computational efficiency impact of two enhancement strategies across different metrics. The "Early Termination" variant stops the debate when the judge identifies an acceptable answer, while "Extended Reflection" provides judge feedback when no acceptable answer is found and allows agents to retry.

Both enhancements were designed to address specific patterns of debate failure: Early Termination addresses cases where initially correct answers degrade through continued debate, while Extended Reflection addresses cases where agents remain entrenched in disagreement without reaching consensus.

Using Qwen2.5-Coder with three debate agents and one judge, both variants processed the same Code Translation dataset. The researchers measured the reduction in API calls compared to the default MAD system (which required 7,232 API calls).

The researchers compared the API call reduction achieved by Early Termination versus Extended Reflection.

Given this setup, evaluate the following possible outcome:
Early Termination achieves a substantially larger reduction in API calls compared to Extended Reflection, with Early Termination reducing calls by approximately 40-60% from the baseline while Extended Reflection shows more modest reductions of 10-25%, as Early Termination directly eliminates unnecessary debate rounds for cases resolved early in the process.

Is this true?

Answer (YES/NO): NO